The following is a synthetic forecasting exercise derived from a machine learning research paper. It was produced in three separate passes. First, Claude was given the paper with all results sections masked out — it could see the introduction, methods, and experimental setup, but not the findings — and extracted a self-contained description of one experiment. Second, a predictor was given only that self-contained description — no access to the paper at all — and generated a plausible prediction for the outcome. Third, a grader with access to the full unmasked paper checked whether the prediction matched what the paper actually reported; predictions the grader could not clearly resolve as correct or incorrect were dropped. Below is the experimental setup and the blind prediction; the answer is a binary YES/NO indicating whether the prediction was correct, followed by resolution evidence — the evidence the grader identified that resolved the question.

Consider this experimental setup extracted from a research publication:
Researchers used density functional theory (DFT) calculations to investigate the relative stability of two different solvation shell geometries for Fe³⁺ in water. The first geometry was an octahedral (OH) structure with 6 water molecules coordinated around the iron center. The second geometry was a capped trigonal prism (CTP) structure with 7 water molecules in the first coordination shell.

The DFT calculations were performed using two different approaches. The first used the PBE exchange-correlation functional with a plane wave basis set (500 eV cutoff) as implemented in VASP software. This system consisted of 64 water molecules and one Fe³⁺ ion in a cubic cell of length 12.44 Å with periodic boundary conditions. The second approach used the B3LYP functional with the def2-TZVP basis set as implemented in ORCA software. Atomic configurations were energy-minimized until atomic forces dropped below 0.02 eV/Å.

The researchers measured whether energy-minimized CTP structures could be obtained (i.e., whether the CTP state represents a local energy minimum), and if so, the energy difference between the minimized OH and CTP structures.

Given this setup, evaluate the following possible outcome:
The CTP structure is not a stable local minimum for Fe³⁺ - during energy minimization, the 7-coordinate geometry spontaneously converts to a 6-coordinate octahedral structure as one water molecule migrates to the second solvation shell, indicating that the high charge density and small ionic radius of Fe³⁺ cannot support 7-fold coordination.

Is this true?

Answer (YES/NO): NO